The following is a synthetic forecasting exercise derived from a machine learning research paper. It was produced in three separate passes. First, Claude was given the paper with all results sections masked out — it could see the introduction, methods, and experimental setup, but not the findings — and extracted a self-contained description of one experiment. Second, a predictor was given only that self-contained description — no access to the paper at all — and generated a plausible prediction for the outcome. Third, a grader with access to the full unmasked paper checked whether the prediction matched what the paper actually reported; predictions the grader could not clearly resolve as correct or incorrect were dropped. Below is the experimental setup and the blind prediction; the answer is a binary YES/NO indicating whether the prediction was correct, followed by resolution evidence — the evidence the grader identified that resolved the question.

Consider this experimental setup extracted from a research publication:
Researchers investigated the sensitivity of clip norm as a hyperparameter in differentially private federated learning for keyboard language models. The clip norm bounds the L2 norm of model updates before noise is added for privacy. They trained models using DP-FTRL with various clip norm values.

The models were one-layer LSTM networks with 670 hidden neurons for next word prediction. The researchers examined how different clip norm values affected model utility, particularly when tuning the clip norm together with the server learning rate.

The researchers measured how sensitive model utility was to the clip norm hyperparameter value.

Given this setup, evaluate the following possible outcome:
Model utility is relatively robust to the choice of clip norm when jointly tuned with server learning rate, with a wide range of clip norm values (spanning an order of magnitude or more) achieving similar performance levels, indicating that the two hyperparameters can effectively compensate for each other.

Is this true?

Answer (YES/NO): NO